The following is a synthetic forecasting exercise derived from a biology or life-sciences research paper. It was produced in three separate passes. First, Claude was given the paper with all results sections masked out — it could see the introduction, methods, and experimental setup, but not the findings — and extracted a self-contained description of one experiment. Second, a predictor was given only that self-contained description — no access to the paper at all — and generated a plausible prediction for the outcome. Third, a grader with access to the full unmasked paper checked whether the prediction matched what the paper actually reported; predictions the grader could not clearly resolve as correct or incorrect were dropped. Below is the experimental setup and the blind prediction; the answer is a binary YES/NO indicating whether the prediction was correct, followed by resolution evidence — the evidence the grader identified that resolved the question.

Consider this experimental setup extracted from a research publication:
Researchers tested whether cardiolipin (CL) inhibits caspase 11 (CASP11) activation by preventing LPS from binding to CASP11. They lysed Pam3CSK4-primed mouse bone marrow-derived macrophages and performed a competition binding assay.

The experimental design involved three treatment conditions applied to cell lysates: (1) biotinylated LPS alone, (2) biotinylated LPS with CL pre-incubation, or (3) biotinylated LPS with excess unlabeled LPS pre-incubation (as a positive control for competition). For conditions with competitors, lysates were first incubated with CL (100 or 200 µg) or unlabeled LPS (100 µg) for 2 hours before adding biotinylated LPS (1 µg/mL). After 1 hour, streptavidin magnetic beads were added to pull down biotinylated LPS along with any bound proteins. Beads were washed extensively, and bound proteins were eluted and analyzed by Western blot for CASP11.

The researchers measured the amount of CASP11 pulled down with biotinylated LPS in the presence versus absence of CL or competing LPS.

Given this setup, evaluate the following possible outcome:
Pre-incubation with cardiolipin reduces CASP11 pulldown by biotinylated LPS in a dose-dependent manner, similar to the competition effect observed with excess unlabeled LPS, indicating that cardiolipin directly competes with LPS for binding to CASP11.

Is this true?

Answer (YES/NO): YES